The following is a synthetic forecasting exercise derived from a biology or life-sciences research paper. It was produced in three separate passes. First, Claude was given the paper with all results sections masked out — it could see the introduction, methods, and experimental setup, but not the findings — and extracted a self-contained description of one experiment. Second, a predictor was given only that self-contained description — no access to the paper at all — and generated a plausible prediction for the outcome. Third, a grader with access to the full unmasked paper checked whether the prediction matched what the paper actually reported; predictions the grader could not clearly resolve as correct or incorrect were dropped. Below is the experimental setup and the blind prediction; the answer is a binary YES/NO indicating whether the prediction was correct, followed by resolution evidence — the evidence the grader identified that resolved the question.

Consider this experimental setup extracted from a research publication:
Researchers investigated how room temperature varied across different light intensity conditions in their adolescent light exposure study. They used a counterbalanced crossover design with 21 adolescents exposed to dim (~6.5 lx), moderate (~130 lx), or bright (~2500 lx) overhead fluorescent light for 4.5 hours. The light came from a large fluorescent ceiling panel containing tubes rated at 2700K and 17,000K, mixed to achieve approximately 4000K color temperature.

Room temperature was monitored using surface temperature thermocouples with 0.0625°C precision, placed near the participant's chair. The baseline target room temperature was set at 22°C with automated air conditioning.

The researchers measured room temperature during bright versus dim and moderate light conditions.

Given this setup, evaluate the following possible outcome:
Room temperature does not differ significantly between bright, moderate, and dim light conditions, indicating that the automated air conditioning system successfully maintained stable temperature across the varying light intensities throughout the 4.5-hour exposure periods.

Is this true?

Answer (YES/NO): NO